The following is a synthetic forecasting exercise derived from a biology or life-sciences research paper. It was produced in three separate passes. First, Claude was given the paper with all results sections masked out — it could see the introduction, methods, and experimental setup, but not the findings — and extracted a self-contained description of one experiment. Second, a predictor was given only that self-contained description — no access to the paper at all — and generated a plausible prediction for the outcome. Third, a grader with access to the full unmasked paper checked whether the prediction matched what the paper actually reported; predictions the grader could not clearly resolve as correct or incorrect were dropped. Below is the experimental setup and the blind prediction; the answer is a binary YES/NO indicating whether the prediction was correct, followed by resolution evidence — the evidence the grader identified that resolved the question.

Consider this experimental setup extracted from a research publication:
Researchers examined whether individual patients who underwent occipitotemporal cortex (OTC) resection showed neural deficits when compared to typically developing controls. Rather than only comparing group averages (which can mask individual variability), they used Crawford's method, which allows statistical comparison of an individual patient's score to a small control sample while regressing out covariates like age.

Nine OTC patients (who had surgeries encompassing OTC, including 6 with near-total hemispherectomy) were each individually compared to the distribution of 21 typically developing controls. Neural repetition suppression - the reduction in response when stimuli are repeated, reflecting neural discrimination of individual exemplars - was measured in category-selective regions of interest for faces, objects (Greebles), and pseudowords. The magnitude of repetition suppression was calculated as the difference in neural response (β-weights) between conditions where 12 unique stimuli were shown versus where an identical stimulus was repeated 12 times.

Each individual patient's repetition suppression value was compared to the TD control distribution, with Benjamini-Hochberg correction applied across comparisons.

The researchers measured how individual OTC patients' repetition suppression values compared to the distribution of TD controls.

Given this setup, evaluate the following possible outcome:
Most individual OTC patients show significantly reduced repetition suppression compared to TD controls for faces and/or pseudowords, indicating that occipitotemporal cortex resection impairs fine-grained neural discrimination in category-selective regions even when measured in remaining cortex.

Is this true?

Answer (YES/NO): NO